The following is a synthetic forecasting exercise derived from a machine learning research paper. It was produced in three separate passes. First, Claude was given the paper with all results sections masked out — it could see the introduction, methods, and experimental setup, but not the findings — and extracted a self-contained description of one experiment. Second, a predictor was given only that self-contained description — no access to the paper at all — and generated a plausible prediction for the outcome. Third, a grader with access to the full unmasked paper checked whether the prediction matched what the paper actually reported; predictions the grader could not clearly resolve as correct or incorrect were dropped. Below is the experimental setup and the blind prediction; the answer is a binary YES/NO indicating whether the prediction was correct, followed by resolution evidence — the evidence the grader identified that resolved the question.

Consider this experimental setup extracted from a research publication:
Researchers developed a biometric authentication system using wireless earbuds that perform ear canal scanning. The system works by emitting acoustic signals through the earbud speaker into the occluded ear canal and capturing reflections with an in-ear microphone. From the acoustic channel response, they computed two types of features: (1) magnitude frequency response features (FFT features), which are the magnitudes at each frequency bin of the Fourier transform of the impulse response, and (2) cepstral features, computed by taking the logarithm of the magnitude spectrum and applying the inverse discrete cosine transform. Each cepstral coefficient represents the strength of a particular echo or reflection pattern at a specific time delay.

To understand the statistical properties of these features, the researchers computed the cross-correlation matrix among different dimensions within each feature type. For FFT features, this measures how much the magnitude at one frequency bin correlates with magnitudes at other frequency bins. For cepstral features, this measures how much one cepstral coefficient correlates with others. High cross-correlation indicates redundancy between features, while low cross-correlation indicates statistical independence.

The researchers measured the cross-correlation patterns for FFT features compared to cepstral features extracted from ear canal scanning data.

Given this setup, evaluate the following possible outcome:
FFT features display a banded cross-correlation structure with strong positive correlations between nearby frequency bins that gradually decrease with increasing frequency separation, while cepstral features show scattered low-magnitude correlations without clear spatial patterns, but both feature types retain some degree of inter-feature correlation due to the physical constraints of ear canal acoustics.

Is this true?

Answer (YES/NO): NO